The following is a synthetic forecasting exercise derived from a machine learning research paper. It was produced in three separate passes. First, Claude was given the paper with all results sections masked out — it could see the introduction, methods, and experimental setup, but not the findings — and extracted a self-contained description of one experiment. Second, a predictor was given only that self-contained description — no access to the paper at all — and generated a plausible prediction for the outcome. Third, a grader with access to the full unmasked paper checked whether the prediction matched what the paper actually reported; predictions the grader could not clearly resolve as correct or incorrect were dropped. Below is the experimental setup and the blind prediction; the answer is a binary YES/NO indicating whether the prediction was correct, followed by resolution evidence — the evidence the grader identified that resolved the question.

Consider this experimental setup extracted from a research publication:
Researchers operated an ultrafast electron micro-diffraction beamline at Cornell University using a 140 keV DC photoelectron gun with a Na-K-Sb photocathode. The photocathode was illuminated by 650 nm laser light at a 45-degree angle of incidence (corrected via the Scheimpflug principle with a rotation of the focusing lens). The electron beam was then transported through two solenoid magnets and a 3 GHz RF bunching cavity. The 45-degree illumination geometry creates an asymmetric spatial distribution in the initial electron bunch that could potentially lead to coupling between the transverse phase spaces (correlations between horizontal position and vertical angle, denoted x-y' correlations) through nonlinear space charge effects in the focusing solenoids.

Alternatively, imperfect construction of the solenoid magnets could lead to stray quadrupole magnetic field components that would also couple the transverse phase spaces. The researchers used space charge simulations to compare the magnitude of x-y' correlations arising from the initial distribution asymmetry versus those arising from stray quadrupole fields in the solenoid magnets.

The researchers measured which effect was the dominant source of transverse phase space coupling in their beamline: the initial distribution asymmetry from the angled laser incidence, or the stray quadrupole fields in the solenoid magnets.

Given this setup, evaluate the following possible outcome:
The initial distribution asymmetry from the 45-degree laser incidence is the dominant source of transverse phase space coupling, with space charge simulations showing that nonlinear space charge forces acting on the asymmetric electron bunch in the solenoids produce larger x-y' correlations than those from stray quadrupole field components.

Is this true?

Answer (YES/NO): NO